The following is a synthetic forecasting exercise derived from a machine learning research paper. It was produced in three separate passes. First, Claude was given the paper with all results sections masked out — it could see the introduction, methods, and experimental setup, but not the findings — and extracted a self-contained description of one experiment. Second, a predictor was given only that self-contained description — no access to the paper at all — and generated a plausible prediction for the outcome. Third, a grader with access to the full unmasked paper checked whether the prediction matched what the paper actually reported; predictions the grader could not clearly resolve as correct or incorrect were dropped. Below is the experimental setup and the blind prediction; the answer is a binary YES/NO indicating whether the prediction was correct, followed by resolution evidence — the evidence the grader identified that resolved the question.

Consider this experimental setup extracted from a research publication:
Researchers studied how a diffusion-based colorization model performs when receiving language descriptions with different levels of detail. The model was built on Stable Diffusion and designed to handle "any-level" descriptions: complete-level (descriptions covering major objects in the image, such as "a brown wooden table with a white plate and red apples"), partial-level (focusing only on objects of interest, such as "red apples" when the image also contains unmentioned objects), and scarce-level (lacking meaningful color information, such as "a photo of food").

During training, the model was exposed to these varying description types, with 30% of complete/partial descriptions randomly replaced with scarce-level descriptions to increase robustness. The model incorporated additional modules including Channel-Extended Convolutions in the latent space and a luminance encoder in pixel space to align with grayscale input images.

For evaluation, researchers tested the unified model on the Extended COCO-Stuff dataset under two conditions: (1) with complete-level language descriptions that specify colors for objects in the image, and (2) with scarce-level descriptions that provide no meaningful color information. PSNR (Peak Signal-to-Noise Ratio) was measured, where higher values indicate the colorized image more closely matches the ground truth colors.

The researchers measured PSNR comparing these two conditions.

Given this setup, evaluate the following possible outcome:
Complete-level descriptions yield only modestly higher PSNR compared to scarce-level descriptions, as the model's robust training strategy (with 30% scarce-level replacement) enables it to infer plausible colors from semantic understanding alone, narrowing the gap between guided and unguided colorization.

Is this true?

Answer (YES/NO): YES